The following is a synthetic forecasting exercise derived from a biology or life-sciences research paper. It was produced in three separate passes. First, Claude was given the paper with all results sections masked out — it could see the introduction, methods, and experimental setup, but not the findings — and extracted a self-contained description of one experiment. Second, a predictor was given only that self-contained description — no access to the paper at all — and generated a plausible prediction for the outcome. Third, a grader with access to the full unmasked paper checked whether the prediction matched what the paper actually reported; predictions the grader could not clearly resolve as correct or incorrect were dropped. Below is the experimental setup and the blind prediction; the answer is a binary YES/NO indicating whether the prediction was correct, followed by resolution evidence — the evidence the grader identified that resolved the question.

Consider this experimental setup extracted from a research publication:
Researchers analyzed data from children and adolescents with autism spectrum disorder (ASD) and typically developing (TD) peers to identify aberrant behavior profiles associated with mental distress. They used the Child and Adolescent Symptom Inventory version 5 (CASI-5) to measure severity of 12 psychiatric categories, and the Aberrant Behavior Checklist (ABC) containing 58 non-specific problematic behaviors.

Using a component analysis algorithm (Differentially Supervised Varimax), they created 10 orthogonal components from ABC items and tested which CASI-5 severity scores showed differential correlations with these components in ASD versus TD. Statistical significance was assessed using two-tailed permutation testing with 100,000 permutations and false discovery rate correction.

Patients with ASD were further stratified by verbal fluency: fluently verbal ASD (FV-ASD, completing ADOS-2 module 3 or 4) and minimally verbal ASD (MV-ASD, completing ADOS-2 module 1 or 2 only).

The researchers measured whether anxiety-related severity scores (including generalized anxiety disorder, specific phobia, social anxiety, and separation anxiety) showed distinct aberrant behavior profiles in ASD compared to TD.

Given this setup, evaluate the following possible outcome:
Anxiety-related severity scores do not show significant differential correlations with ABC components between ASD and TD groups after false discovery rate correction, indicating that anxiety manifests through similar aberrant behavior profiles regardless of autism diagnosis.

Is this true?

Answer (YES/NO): NO